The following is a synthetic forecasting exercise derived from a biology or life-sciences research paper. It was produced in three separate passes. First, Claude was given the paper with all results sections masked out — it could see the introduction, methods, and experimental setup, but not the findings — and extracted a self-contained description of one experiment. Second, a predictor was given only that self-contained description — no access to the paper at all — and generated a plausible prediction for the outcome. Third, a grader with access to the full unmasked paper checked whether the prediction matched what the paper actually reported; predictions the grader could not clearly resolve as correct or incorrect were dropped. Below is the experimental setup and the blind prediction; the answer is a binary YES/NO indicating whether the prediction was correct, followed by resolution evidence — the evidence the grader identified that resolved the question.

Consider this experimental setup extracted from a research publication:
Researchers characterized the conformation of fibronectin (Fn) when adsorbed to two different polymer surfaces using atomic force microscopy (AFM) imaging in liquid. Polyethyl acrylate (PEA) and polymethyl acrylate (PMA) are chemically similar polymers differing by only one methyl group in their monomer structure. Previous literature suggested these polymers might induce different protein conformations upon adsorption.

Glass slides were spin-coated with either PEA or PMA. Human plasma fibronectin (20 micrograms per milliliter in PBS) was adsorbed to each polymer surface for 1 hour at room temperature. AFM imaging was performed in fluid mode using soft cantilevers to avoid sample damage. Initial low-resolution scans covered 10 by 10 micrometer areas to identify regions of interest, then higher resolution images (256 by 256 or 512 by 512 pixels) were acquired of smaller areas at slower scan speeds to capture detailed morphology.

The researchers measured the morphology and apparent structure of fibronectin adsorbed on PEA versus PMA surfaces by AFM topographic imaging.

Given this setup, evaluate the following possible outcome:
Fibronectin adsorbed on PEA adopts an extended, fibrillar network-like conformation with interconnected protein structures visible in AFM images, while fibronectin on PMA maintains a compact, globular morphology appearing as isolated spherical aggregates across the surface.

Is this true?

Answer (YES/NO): YES